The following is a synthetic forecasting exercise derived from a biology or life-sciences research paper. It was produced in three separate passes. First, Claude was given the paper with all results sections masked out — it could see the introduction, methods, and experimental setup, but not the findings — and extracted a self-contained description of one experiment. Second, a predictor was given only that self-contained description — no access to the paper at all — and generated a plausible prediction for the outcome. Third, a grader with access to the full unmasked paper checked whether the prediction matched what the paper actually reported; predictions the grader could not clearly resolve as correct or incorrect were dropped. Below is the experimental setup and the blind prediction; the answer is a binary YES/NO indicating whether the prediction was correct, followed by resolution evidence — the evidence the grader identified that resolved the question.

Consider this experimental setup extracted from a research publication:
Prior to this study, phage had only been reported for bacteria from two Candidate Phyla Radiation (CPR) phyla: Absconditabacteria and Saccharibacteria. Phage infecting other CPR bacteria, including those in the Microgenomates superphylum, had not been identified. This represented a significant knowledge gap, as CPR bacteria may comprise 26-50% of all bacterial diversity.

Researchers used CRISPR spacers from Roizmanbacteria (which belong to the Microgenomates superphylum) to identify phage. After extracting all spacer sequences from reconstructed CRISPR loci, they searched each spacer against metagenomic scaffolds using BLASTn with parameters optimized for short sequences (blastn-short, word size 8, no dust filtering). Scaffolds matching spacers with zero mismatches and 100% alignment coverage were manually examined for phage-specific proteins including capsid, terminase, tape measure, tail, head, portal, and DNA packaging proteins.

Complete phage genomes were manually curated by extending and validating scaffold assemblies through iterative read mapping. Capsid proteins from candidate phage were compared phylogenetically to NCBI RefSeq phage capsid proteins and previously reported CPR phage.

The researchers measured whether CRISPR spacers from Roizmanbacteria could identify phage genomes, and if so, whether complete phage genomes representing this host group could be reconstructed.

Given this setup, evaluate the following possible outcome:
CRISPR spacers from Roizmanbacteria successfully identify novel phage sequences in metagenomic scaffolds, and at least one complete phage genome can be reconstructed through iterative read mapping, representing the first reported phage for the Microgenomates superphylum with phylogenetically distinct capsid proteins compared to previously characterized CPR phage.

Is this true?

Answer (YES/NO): YES